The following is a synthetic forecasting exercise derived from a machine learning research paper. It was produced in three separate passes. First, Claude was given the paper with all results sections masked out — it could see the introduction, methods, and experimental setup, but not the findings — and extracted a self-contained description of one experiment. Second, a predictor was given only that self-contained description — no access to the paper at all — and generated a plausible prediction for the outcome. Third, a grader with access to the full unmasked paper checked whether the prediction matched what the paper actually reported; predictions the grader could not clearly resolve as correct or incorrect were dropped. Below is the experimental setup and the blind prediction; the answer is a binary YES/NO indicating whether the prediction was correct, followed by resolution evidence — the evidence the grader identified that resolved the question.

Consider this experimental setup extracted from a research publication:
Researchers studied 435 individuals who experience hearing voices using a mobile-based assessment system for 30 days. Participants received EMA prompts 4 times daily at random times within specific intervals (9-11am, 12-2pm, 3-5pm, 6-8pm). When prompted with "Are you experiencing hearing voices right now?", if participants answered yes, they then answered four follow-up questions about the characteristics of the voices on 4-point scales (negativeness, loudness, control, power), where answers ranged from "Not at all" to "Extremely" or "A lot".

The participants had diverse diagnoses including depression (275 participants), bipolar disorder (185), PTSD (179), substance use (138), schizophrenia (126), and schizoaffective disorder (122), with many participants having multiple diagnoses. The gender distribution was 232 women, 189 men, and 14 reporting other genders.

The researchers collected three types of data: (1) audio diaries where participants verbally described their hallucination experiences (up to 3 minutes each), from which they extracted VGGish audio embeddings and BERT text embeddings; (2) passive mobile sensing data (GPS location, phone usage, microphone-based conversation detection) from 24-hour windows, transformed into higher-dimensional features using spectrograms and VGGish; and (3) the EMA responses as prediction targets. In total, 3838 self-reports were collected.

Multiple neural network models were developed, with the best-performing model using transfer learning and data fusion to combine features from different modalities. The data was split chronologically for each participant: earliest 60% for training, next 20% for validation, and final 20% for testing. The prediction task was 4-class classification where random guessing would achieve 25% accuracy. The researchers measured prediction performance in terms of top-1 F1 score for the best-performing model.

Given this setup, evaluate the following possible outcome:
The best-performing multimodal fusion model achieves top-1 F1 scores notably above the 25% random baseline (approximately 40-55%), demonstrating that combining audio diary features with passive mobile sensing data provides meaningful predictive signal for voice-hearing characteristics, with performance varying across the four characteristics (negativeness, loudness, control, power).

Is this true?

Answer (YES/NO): YES